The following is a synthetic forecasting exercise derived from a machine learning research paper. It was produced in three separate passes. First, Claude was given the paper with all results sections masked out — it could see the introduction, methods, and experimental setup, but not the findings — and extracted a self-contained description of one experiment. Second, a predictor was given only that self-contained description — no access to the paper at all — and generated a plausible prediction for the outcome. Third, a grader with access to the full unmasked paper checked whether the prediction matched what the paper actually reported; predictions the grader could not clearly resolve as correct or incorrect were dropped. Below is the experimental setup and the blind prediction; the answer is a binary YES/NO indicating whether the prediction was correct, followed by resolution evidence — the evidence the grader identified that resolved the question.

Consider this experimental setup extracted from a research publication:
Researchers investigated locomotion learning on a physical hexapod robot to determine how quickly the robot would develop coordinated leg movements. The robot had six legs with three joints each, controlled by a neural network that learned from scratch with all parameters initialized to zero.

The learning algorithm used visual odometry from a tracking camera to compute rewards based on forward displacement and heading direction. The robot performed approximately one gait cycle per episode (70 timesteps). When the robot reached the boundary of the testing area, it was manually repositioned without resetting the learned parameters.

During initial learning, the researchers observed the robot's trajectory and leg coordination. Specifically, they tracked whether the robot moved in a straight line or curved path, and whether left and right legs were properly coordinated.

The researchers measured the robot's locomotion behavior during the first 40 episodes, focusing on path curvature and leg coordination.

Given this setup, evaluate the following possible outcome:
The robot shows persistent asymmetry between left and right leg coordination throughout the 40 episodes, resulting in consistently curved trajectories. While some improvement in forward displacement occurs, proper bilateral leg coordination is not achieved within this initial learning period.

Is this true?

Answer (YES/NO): YES